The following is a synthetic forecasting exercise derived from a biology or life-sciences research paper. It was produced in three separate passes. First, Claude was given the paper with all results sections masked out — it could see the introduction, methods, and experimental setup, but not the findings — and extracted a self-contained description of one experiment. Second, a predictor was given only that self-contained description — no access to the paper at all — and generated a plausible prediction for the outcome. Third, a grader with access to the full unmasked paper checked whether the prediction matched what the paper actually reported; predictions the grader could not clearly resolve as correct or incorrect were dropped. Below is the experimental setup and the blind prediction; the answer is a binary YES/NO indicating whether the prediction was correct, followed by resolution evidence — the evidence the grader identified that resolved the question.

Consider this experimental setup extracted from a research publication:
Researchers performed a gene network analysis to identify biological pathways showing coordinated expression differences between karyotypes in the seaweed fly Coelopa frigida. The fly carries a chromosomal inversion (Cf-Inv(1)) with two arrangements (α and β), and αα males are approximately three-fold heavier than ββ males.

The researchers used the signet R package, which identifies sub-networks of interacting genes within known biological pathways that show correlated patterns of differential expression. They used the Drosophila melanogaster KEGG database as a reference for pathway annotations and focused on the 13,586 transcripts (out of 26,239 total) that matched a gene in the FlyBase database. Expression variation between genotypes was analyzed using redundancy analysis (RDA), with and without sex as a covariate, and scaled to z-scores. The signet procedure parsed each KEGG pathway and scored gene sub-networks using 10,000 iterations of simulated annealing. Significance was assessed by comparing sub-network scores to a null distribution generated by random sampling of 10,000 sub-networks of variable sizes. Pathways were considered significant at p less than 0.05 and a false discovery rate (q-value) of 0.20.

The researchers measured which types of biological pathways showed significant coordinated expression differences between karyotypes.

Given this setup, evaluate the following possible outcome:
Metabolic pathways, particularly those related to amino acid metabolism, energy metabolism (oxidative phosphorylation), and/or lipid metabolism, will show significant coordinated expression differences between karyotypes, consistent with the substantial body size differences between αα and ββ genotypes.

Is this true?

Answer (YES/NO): YES